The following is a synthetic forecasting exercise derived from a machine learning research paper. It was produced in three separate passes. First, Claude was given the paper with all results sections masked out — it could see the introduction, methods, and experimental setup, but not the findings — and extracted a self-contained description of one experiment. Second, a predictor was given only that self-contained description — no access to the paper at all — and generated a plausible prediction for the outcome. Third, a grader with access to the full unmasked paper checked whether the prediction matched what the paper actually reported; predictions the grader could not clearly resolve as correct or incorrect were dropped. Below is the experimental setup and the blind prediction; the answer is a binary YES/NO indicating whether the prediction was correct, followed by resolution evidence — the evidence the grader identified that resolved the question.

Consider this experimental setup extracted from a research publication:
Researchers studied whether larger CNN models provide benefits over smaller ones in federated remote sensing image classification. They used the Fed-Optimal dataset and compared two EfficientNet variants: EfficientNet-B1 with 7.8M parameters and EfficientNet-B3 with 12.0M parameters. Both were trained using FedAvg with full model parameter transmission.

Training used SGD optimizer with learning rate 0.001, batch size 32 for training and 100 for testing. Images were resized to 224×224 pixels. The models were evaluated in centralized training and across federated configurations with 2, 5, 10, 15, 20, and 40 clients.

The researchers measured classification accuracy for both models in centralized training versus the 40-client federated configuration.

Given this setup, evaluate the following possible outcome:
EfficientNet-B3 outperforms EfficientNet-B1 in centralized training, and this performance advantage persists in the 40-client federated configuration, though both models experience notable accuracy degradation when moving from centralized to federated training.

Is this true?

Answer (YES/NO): NO